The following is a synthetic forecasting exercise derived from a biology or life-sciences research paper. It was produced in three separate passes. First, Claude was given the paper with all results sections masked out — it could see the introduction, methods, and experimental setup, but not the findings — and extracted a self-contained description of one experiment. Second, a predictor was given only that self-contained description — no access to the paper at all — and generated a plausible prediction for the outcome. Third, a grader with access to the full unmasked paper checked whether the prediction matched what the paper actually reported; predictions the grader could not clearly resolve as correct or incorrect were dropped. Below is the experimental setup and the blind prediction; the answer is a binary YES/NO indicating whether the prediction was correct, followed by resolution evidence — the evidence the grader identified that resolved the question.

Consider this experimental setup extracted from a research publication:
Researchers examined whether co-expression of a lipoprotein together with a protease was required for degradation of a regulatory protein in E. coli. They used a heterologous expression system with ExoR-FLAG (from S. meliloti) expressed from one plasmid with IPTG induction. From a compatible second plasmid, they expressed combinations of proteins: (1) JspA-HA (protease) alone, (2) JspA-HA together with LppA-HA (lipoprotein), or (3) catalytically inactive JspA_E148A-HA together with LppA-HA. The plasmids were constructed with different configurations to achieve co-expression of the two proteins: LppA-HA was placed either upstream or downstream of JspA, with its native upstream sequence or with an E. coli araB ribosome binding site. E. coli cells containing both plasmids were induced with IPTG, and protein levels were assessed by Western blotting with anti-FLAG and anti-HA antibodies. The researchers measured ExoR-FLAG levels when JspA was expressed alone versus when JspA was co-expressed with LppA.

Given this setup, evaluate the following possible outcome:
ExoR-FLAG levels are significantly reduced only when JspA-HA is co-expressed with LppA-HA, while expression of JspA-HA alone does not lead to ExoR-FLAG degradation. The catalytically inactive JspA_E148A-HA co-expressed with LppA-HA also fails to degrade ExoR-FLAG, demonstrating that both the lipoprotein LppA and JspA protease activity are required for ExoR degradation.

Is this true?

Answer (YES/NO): YES